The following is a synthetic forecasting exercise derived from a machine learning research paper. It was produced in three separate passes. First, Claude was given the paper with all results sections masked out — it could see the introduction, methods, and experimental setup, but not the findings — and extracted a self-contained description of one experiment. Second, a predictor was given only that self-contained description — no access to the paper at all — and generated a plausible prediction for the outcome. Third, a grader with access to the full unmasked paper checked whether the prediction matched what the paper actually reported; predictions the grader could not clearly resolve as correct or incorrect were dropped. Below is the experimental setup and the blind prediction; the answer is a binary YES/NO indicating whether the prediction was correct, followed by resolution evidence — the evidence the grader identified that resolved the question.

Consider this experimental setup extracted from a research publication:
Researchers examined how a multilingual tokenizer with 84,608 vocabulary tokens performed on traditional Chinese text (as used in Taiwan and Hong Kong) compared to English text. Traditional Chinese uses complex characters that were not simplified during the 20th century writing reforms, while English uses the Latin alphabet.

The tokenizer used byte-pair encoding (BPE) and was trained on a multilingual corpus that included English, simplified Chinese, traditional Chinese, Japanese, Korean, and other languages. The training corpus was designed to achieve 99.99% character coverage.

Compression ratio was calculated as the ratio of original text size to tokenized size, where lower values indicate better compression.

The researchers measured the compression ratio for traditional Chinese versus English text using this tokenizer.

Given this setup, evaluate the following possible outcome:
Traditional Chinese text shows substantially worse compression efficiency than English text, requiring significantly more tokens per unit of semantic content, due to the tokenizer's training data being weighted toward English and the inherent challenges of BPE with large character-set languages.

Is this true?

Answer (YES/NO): NO